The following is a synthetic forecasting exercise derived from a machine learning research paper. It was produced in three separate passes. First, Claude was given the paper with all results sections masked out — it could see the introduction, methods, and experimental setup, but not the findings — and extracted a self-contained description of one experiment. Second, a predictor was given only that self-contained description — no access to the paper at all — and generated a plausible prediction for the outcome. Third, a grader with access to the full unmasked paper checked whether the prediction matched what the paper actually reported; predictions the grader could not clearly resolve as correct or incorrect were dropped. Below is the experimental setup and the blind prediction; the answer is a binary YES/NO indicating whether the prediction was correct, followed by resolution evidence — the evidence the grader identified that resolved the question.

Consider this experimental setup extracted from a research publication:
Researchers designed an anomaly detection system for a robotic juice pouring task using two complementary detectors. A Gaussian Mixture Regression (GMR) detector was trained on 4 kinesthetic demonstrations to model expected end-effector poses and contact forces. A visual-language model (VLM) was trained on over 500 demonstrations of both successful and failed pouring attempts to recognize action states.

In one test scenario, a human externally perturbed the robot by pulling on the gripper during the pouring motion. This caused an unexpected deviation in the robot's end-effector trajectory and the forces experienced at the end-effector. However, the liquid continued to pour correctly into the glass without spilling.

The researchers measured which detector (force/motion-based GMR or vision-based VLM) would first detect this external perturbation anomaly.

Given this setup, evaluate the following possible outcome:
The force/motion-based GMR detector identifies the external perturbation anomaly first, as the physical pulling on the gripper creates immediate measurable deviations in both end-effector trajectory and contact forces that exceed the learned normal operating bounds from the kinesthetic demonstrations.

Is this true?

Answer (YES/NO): YES